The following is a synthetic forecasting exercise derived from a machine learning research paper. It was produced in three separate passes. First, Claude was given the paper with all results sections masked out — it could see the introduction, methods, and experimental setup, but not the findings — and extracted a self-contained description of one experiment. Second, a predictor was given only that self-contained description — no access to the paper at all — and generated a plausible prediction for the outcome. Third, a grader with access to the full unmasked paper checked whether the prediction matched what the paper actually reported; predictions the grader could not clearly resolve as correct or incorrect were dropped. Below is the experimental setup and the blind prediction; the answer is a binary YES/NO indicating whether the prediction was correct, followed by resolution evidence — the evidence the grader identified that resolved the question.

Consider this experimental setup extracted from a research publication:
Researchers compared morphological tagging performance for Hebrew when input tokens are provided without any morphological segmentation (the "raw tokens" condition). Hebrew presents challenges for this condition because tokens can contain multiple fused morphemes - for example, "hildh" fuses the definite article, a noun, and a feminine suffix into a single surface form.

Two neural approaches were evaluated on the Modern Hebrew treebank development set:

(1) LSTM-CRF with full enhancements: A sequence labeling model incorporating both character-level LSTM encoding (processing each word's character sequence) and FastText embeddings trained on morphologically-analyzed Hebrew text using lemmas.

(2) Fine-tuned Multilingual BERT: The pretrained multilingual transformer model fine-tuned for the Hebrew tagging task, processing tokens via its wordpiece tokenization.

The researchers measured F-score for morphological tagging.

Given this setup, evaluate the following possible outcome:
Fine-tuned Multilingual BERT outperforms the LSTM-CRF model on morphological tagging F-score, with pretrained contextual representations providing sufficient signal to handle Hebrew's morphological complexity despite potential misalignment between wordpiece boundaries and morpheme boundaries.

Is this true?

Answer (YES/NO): YES